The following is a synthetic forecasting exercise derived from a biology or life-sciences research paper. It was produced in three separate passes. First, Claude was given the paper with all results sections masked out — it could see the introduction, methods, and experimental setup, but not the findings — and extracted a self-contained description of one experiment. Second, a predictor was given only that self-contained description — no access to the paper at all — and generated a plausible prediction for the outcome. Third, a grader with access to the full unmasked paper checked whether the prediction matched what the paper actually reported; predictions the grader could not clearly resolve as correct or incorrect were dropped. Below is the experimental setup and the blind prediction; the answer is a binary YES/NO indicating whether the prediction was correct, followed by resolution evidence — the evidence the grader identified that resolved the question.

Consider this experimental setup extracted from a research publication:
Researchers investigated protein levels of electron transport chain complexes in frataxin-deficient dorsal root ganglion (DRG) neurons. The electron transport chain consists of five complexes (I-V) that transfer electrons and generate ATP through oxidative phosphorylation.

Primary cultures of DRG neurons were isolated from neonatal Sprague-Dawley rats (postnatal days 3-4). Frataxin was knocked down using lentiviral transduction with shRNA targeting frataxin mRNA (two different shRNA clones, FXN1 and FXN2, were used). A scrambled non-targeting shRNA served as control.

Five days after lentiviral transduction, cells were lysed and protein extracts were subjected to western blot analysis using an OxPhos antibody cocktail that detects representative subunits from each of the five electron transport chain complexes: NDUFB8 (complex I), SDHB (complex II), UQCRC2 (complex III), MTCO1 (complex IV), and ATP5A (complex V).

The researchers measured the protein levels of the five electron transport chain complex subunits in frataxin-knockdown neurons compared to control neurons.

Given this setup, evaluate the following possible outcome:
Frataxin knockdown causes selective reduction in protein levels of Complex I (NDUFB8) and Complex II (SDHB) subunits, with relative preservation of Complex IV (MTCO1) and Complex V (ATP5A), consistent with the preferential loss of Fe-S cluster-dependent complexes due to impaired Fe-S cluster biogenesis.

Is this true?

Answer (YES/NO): YES